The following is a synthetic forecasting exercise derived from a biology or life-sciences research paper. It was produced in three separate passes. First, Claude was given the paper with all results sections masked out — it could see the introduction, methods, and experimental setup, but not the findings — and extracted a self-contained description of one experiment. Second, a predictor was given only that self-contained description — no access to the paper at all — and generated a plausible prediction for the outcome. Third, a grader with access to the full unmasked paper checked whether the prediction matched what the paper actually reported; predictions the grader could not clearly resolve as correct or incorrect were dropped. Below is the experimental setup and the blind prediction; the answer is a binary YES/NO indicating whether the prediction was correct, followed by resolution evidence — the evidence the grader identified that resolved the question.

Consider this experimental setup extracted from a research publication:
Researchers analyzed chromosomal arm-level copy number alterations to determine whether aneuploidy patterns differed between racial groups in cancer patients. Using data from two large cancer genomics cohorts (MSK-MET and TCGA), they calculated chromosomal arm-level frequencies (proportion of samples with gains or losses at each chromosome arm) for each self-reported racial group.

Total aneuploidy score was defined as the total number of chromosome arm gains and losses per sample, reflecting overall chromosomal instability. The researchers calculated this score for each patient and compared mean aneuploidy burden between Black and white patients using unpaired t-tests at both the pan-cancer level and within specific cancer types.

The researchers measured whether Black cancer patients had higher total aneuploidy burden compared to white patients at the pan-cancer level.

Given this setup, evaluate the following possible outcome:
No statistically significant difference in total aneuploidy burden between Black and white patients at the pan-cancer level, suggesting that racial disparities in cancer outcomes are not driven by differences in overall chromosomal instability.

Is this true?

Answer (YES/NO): NO